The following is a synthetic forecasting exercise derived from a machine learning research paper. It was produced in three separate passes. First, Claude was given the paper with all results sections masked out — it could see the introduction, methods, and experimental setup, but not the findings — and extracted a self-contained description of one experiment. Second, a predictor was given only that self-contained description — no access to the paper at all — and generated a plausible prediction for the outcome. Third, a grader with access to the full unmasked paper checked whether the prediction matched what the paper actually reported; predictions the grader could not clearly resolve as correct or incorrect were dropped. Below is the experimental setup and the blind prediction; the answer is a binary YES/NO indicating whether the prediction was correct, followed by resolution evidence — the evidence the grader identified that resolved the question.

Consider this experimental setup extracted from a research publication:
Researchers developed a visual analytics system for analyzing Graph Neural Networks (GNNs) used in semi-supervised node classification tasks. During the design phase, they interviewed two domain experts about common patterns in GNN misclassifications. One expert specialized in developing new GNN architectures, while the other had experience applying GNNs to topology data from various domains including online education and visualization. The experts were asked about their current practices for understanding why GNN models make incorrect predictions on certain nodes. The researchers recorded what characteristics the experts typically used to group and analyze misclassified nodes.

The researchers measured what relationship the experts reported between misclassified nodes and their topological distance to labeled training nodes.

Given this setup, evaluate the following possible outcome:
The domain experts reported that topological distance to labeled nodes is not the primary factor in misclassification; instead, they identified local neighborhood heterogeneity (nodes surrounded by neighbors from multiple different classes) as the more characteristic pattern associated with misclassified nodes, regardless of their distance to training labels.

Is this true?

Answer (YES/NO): NO